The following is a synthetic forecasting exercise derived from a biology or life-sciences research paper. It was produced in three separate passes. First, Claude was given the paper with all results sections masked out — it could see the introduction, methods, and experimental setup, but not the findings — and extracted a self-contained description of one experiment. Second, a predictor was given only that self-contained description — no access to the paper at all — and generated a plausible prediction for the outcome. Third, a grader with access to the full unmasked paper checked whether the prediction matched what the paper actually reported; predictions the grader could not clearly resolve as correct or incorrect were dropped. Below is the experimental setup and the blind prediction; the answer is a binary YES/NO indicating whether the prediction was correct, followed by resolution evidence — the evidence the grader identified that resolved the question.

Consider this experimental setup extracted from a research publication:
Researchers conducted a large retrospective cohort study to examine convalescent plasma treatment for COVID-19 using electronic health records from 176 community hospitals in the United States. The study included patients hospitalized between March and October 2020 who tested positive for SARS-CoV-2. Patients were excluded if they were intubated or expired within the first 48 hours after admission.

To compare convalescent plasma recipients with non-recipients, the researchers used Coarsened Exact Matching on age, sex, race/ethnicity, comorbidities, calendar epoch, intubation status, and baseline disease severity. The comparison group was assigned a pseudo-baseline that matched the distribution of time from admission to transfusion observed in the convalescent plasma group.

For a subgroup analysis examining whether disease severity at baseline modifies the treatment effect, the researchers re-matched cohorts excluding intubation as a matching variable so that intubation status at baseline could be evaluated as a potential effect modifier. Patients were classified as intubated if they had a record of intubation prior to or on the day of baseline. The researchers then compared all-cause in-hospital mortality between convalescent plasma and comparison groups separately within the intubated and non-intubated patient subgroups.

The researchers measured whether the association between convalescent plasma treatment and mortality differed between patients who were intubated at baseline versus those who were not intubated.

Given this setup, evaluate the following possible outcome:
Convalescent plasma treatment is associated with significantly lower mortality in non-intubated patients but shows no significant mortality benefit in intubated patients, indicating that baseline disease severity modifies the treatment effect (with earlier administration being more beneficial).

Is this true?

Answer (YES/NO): NO